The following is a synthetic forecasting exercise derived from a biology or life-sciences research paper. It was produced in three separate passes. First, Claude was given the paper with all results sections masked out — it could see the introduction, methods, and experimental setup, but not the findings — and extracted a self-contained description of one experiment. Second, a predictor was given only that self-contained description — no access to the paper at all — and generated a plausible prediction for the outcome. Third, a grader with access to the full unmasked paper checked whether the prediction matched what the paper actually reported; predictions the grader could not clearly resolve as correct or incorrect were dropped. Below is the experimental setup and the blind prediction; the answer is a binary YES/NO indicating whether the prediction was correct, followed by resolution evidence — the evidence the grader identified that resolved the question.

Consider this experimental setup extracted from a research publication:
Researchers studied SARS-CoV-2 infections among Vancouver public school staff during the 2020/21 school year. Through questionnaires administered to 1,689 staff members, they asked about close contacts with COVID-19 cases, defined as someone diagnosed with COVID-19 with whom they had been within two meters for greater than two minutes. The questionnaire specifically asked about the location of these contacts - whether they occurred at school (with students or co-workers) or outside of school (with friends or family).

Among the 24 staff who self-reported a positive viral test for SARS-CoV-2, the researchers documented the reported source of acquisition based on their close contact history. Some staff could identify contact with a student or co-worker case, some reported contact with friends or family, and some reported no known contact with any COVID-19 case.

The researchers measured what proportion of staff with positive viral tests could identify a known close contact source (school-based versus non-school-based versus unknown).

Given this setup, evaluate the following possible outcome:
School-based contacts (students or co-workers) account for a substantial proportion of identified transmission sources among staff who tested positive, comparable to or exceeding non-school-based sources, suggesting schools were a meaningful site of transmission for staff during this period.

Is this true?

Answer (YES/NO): NO